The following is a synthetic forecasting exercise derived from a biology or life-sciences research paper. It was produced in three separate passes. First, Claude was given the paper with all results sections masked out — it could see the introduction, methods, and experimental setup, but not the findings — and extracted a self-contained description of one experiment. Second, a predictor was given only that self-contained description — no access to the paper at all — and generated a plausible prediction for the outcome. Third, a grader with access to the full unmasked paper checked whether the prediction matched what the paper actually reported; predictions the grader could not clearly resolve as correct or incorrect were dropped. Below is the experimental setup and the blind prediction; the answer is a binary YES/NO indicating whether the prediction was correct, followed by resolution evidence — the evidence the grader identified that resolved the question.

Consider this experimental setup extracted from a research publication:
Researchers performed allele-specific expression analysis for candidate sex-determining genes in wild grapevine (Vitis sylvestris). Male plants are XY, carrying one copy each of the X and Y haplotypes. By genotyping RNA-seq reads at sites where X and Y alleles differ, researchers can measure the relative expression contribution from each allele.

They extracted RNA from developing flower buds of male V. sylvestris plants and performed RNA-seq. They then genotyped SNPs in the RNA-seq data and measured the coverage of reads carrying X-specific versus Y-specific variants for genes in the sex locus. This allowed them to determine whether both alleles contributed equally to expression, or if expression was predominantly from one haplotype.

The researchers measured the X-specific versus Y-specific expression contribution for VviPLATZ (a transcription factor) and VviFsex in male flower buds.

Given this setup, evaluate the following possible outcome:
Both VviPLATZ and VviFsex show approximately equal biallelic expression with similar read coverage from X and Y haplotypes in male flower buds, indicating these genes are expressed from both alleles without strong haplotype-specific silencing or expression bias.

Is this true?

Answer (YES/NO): NO